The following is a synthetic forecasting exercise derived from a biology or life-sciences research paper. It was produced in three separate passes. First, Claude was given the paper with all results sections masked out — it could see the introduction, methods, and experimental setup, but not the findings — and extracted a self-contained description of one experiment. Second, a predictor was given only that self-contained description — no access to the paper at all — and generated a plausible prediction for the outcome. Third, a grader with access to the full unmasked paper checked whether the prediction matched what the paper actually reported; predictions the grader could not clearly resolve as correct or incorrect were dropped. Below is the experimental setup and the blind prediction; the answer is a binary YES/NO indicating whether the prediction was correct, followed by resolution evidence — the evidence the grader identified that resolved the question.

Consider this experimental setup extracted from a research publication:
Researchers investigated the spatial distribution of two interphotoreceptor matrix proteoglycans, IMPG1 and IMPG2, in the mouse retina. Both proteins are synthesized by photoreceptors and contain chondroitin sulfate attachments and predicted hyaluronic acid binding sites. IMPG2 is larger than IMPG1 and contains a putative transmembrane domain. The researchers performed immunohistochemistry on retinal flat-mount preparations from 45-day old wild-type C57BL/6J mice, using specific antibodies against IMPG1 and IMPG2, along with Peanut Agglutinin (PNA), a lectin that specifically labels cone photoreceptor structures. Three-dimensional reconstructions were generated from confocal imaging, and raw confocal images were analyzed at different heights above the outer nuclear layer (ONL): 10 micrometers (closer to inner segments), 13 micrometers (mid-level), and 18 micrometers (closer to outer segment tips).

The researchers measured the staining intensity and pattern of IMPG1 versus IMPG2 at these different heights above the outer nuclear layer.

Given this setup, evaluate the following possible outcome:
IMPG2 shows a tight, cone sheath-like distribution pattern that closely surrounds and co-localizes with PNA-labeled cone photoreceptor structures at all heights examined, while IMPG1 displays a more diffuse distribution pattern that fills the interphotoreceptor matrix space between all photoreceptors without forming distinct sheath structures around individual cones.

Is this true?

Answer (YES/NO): NO